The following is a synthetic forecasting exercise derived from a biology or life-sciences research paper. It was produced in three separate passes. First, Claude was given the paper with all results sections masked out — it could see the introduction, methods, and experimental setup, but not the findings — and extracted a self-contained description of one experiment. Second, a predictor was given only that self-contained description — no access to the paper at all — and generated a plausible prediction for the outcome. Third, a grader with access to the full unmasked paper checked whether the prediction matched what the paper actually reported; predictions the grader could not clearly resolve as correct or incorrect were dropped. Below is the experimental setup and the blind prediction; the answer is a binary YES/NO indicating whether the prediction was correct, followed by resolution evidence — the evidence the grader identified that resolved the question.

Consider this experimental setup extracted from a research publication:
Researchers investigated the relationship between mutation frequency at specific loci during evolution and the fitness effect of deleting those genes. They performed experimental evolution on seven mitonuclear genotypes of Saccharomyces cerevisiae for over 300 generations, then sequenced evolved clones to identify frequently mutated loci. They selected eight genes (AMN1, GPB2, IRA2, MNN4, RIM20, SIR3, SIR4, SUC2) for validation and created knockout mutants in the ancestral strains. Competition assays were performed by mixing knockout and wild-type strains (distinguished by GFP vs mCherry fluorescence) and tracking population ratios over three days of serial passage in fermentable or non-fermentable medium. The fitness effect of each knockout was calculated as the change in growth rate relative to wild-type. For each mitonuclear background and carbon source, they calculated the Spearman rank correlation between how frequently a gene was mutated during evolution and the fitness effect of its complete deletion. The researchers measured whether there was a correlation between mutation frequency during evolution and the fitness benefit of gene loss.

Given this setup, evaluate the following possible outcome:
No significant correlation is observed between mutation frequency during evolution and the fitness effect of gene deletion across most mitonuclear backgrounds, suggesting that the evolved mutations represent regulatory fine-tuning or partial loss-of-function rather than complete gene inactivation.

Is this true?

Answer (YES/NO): YES